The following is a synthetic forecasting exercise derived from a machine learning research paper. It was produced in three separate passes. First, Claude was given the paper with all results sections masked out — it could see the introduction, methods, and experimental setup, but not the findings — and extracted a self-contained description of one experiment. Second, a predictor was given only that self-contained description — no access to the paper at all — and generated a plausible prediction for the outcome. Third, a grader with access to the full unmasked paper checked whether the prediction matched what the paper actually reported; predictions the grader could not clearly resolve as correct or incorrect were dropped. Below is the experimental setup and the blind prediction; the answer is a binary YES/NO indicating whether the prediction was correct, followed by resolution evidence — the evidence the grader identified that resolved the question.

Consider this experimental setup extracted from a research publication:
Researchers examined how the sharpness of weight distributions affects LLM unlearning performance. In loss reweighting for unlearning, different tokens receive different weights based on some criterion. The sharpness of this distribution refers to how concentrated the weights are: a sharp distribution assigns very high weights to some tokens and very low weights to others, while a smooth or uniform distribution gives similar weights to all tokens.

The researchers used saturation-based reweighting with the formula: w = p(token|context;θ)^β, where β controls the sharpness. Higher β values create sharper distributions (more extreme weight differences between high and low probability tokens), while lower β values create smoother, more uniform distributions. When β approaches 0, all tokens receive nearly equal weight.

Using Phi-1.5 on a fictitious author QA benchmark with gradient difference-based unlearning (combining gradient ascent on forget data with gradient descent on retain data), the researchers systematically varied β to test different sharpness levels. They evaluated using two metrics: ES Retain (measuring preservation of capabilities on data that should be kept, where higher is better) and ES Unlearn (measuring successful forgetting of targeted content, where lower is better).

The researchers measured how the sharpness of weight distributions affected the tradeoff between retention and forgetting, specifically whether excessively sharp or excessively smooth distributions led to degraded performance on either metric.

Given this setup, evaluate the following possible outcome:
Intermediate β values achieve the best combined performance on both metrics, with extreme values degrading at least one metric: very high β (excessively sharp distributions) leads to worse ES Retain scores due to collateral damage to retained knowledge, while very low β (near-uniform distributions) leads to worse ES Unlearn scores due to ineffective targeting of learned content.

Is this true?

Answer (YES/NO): NO